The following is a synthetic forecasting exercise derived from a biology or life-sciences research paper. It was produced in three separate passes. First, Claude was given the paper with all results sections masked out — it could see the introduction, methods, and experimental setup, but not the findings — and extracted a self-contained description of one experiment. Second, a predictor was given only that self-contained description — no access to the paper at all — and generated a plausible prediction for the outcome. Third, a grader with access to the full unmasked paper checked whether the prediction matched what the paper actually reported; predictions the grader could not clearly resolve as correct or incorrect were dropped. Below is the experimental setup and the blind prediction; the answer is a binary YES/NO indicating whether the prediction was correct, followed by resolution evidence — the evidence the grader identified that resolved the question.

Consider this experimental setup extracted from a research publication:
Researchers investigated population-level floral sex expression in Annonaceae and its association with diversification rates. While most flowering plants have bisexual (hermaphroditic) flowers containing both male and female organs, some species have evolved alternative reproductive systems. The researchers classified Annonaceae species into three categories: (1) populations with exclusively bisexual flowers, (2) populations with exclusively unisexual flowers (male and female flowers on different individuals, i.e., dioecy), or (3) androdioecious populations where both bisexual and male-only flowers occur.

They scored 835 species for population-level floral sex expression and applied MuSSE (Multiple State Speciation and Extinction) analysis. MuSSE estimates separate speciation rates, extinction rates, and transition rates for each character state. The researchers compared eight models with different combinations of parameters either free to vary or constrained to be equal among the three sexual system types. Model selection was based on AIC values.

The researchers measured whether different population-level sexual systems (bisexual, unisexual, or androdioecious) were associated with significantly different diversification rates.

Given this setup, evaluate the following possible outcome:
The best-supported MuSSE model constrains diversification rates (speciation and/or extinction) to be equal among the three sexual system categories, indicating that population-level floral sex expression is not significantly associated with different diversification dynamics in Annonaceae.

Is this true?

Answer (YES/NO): NO